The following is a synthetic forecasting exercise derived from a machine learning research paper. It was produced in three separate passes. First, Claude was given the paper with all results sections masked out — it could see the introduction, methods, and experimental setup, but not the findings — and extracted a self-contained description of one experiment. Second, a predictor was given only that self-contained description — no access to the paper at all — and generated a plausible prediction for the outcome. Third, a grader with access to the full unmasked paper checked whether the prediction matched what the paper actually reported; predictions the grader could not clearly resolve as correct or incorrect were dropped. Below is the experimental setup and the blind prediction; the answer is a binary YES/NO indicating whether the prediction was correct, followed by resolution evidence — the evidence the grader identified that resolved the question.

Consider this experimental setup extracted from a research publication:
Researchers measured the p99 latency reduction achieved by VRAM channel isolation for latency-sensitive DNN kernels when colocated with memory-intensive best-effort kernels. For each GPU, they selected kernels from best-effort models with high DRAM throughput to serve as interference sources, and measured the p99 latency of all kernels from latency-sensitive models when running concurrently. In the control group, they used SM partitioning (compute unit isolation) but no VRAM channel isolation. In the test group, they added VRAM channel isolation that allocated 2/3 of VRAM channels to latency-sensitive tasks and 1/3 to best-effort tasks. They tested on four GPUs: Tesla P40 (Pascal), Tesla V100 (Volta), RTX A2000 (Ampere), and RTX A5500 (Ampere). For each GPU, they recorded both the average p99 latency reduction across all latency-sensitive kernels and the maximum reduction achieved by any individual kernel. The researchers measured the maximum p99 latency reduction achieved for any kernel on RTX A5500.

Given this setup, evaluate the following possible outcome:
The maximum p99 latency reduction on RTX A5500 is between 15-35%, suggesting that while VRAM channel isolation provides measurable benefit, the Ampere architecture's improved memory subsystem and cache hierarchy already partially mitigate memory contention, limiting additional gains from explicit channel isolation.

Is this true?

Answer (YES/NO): NO